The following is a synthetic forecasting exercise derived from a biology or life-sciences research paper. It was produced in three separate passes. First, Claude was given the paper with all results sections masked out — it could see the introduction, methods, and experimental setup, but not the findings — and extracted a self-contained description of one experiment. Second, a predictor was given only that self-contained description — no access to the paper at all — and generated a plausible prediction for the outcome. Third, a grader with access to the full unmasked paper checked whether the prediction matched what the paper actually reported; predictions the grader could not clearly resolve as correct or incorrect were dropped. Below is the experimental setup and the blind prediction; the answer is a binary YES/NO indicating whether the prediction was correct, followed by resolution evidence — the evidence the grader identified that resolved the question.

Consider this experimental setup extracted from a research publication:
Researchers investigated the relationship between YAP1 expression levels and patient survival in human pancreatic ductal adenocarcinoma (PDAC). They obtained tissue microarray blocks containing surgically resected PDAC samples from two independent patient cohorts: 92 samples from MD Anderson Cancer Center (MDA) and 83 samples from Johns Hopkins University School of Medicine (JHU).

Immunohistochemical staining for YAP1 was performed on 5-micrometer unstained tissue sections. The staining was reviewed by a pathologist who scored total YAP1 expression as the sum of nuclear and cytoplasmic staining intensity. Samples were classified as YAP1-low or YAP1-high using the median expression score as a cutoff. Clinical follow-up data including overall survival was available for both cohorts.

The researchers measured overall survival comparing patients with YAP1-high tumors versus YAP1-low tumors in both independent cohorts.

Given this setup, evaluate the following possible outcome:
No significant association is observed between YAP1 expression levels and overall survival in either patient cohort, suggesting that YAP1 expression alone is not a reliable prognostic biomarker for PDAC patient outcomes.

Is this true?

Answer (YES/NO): NO